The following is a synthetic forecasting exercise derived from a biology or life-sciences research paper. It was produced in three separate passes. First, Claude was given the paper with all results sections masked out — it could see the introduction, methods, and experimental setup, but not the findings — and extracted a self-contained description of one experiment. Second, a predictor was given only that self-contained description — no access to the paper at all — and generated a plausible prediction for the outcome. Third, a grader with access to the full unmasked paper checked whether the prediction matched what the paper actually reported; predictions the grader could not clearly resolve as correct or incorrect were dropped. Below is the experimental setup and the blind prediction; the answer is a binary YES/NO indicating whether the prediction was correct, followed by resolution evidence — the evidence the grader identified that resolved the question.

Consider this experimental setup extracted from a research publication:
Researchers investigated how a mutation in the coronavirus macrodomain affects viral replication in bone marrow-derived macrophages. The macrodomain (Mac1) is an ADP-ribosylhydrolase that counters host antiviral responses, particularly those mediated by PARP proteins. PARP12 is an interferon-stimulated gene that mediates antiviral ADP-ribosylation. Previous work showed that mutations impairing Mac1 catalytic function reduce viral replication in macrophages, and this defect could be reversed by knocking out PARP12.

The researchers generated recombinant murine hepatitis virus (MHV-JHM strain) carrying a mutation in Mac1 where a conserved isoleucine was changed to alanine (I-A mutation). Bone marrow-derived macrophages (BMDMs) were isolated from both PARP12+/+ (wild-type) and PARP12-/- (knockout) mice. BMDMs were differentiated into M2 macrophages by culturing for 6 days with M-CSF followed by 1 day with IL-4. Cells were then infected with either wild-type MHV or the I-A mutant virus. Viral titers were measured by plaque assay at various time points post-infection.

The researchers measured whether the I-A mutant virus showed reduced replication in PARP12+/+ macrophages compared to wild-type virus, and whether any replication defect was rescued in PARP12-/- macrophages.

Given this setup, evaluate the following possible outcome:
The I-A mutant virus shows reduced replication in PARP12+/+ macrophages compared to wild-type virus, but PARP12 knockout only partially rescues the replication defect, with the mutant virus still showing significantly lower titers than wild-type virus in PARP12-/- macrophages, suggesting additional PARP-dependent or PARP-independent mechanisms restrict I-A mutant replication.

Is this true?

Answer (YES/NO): NO